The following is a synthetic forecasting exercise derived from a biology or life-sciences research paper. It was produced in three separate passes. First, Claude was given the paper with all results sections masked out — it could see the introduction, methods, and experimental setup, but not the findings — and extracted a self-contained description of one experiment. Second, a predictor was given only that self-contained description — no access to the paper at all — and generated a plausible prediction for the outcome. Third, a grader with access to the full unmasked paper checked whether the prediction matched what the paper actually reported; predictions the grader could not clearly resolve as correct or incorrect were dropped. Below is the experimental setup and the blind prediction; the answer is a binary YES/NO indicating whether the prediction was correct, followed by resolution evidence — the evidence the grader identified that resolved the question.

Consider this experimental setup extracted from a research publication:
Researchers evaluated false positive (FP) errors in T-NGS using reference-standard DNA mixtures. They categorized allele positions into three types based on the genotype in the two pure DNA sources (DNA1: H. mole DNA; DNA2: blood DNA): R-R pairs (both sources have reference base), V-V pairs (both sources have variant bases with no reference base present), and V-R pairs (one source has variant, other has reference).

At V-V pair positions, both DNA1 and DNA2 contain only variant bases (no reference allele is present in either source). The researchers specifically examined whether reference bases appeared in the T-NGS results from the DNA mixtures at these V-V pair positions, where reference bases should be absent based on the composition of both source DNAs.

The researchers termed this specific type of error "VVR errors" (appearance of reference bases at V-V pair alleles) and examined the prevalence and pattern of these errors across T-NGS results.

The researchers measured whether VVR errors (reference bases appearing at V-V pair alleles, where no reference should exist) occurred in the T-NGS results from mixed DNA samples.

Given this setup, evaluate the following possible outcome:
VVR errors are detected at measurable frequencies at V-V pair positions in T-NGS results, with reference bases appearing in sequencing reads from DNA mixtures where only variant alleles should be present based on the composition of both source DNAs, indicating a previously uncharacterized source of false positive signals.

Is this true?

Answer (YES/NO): YES